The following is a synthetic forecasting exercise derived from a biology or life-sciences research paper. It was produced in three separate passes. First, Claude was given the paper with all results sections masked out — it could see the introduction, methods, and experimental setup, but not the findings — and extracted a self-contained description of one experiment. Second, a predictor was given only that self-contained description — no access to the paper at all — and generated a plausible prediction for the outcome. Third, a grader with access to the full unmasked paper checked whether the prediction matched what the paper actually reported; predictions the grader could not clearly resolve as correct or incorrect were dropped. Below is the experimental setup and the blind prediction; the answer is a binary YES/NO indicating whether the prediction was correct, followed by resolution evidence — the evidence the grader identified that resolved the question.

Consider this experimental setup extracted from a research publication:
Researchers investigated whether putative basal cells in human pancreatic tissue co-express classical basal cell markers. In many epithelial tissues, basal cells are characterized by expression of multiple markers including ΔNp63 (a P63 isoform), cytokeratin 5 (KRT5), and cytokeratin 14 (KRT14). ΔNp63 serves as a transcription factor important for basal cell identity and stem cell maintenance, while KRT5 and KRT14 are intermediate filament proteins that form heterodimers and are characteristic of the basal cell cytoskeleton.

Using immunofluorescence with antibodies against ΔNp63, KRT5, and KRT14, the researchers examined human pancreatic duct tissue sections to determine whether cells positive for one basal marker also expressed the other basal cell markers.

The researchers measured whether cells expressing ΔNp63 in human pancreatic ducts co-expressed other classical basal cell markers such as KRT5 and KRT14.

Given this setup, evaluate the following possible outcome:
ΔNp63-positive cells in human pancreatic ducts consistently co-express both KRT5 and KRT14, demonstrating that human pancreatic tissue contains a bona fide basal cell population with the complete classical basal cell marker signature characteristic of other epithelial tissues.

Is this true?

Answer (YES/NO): NO